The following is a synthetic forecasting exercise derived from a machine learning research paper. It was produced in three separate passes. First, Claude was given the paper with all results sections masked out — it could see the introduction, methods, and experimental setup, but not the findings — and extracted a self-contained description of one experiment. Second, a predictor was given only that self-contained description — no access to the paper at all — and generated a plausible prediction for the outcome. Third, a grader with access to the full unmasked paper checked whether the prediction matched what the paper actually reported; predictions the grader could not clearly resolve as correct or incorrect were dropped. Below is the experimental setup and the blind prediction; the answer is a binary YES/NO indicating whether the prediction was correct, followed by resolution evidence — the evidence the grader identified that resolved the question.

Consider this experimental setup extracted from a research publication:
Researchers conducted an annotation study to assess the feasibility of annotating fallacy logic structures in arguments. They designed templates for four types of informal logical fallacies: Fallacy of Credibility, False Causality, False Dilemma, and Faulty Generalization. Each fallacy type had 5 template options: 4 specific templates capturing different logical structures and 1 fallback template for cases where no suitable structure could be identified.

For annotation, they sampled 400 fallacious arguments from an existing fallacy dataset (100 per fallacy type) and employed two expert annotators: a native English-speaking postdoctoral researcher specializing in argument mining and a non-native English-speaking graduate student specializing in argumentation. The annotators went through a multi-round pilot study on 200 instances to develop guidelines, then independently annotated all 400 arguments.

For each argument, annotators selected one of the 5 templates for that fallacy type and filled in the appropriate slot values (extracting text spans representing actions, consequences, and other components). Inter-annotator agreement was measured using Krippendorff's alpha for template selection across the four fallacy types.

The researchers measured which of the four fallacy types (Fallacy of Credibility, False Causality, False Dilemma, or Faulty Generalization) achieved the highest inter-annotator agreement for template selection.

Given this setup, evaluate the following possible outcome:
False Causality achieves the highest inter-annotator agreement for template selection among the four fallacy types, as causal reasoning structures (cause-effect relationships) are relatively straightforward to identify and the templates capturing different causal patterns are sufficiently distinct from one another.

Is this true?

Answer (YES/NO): YES